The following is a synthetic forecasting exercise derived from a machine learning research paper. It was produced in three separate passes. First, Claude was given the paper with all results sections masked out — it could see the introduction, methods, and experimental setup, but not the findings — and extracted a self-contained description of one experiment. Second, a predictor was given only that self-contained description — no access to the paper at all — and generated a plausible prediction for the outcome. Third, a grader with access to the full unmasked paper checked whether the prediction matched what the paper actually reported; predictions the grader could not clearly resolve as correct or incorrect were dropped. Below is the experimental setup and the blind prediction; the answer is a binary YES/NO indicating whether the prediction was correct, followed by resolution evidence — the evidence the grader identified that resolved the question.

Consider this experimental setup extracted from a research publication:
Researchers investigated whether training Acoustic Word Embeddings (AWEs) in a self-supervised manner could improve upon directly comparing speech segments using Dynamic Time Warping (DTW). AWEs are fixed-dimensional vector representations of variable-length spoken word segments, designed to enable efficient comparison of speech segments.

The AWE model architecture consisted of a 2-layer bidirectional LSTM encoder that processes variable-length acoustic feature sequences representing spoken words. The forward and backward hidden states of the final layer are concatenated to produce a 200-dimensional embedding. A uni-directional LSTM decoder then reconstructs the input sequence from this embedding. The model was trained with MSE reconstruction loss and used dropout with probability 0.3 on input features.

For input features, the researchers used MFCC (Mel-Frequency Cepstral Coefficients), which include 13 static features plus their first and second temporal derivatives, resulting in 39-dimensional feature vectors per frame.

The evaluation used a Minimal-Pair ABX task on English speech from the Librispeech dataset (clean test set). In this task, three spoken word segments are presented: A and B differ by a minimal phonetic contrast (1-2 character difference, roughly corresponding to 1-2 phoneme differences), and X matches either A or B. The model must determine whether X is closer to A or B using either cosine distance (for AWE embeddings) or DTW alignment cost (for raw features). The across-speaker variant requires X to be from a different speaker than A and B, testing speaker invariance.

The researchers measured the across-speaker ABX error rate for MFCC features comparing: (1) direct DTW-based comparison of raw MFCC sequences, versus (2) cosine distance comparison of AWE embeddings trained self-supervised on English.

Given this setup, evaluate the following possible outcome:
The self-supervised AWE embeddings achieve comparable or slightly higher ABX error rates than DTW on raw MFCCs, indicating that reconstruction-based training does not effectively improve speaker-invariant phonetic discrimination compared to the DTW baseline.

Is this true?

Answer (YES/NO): NO